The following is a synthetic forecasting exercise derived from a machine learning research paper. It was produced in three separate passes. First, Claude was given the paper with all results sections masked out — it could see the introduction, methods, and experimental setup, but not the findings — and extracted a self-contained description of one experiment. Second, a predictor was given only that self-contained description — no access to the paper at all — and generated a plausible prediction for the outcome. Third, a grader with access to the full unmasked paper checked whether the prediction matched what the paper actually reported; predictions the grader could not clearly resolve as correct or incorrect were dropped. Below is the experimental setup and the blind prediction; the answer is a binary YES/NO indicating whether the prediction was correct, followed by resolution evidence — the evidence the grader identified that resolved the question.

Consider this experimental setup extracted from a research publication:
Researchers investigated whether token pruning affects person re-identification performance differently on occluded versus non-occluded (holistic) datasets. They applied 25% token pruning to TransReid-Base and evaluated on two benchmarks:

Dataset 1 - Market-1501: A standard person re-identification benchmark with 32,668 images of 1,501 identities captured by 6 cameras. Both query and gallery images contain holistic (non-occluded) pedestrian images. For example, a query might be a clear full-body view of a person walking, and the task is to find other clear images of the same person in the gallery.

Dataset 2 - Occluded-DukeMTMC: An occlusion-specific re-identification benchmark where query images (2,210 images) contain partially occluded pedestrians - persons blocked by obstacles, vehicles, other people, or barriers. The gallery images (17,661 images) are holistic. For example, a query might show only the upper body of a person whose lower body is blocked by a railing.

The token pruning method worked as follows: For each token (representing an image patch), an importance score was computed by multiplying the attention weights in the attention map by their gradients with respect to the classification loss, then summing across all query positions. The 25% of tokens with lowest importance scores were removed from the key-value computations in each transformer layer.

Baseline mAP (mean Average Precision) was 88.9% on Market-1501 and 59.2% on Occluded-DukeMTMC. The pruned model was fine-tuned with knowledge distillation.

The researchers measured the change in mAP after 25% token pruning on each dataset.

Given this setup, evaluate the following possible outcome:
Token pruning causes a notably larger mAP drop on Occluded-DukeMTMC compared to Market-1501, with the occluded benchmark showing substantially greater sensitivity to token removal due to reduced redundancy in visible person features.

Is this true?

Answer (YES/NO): NO